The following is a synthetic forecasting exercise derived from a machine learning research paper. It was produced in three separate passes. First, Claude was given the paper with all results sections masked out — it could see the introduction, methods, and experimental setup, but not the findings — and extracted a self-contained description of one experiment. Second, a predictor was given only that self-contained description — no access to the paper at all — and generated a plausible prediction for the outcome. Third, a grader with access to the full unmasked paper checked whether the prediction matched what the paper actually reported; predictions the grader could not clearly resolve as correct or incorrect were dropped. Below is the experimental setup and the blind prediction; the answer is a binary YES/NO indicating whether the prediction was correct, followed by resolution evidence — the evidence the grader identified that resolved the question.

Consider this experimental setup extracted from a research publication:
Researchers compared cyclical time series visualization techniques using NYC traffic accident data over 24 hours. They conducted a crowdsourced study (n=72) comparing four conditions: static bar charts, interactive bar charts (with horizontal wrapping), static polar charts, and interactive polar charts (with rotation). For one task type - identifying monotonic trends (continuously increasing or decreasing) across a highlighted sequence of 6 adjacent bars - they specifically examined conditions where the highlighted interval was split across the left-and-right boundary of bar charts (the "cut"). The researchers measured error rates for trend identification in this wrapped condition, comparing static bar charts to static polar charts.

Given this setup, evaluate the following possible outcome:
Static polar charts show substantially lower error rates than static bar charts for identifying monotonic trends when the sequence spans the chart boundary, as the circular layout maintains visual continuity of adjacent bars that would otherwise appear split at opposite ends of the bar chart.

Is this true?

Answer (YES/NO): YES